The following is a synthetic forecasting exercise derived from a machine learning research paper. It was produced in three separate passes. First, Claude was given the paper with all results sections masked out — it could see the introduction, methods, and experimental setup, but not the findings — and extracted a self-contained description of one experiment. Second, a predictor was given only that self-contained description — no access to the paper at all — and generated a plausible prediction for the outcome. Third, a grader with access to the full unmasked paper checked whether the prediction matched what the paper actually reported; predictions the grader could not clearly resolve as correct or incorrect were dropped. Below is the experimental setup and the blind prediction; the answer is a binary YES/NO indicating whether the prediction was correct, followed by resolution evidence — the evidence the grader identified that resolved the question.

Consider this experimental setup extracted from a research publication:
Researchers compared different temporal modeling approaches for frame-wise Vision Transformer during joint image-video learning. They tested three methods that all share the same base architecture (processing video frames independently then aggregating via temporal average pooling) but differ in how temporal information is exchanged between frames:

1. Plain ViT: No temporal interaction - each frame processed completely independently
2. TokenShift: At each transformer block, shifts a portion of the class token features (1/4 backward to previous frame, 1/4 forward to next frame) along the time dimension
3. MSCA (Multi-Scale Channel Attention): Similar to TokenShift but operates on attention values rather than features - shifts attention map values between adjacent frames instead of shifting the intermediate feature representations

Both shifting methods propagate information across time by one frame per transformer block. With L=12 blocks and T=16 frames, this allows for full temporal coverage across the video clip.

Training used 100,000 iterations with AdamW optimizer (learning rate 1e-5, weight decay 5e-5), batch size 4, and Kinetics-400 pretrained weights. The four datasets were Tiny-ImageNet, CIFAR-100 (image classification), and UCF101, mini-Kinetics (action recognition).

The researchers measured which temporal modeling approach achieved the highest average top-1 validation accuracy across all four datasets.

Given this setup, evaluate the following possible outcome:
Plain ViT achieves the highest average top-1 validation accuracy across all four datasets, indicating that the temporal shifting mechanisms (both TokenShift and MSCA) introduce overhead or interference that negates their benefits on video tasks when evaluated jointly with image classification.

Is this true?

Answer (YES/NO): NO